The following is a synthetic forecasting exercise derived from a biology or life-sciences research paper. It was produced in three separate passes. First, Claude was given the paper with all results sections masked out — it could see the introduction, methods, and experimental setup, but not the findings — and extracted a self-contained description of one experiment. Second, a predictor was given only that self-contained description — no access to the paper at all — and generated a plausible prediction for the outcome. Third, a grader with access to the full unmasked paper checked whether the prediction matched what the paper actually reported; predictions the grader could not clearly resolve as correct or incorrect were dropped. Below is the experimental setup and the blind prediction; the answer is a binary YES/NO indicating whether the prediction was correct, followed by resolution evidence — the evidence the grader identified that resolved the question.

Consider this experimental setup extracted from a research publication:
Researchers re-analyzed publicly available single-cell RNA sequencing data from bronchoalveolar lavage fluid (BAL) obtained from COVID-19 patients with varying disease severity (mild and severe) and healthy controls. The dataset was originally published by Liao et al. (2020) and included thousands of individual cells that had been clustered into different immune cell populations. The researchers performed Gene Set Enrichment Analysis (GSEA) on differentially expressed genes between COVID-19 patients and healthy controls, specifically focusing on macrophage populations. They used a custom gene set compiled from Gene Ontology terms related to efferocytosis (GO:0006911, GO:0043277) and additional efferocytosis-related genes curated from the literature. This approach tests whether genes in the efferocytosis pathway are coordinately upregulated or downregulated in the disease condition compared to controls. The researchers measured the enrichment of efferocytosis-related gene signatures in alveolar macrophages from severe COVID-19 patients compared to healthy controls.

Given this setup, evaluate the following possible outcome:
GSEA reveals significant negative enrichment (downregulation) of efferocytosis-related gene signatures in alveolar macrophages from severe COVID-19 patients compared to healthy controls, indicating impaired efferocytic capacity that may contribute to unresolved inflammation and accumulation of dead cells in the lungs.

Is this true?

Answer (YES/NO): YES